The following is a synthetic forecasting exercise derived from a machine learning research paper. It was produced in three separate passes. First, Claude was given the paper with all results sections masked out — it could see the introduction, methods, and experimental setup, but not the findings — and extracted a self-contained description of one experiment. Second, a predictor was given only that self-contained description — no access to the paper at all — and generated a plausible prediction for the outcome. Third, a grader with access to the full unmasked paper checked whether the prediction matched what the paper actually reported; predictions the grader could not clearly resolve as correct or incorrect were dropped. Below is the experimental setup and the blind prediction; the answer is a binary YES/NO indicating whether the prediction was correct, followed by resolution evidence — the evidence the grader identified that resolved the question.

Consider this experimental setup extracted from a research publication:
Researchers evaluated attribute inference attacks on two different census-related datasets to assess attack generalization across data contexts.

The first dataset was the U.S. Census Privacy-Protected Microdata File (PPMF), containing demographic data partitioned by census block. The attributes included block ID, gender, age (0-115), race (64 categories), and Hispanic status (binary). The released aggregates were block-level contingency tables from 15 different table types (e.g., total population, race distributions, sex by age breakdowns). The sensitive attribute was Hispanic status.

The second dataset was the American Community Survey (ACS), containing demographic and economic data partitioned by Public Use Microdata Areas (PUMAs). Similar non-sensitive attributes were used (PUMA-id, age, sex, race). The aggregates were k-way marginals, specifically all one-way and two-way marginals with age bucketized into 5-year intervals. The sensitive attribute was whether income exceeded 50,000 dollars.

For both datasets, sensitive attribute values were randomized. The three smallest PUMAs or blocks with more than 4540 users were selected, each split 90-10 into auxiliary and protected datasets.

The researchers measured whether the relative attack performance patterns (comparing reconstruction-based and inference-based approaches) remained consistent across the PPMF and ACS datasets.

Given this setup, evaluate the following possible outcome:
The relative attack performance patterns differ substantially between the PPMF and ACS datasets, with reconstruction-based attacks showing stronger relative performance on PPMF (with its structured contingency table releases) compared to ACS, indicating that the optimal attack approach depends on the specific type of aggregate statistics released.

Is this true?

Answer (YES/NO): NO